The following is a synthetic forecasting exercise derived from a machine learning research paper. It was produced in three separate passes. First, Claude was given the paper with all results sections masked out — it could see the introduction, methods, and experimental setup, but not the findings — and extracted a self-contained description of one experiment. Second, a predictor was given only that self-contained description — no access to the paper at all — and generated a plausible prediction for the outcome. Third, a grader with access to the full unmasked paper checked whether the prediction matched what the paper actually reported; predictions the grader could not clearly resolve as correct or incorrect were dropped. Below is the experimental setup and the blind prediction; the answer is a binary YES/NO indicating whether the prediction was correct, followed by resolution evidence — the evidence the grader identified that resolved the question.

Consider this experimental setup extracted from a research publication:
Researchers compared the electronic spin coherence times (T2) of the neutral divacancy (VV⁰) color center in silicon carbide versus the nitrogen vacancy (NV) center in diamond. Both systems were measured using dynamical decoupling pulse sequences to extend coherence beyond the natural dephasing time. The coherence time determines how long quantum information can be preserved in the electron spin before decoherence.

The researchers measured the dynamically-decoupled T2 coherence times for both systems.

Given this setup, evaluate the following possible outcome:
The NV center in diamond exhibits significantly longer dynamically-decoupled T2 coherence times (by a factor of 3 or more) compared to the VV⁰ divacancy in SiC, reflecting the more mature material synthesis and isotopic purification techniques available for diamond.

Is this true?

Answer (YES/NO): YES